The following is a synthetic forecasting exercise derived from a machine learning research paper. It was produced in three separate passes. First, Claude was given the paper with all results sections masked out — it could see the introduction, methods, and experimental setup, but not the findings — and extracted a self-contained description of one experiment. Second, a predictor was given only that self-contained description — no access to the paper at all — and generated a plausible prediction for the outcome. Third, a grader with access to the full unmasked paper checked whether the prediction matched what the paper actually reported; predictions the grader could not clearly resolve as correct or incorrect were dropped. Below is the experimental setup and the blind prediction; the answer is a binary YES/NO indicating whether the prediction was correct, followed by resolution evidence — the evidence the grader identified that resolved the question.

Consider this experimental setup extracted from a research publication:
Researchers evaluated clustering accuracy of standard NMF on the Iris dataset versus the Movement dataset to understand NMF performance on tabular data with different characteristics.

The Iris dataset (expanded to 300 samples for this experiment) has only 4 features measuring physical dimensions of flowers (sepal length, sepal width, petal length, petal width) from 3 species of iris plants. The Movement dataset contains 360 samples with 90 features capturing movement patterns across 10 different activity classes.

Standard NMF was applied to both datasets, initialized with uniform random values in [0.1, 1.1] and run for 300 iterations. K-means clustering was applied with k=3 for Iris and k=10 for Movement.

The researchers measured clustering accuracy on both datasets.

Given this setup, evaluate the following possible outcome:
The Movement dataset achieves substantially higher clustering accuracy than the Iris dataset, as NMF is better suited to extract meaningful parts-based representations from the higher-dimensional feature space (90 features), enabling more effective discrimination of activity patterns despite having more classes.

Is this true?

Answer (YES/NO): NO